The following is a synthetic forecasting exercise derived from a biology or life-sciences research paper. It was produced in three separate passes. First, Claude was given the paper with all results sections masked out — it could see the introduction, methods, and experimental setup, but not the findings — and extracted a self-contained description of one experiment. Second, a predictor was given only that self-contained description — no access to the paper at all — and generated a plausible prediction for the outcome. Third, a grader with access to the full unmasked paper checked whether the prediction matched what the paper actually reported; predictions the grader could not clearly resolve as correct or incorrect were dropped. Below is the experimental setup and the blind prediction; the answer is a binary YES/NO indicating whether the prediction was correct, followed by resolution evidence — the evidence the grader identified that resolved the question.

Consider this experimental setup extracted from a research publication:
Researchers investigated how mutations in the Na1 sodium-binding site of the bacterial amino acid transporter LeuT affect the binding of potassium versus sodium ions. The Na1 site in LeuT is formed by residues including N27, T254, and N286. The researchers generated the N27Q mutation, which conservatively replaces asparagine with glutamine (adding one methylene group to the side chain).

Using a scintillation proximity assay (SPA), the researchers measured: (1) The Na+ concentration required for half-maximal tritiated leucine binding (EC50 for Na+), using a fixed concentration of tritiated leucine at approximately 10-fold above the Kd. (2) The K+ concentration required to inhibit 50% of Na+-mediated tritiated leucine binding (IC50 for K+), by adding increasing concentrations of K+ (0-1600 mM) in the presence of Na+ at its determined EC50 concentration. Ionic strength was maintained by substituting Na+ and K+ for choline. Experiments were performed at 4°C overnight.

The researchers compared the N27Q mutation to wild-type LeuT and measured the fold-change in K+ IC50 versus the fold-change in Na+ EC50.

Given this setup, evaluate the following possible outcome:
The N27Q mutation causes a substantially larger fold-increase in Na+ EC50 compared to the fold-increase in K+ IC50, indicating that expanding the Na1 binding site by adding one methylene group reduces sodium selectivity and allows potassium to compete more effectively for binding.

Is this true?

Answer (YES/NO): NO